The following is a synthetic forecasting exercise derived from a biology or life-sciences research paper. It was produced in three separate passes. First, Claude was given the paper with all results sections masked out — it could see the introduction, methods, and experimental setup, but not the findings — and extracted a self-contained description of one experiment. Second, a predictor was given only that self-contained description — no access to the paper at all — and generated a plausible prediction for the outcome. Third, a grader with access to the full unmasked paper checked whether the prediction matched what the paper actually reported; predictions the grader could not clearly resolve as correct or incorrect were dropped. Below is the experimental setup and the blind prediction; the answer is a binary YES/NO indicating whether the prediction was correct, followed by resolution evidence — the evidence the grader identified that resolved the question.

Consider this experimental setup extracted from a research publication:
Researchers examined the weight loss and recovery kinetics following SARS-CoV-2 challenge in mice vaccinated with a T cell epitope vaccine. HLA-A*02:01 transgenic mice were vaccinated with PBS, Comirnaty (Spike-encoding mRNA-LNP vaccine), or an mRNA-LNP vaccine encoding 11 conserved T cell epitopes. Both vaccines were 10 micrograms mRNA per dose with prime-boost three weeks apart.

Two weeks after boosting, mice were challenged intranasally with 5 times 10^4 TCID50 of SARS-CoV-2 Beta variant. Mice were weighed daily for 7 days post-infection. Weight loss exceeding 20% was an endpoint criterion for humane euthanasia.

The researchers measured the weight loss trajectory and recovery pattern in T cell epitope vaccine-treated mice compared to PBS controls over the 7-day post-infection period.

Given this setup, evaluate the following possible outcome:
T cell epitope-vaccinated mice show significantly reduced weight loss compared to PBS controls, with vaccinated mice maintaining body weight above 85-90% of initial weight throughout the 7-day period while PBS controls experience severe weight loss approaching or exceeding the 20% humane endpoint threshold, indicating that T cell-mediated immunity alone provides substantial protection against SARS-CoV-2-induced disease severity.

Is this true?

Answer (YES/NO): NO